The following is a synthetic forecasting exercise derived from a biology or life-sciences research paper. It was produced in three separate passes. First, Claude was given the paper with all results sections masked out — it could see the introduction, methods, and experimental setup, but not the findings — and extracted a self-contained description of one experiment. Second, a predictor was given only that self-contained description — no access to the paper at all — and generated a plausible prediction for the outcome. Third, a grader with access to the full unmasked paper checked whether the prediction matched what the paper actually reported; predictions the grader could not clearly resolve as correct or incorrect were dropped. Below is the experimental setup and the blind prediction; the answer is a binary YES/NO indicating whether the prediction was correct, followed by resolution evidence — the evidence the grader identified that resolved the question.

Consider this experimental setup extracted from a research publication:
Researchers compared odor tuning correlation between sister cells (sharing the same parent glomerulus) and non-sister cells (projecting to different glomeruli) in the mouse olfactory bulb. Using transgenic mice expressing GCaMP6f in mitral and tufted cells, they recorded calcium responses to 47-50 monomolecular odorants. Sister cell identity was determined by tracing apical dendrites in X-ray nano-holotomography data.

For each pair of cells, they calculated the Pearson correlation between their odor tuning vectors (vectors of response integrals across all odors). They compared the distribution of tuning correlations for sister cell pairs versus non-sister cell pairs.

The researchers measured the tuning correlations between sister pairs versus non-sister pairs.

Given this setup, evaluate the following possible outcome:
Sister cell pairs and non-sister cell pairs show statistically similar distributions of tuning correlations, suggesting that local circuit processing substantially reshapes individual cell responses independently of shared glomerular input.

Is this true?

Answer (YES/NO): NO